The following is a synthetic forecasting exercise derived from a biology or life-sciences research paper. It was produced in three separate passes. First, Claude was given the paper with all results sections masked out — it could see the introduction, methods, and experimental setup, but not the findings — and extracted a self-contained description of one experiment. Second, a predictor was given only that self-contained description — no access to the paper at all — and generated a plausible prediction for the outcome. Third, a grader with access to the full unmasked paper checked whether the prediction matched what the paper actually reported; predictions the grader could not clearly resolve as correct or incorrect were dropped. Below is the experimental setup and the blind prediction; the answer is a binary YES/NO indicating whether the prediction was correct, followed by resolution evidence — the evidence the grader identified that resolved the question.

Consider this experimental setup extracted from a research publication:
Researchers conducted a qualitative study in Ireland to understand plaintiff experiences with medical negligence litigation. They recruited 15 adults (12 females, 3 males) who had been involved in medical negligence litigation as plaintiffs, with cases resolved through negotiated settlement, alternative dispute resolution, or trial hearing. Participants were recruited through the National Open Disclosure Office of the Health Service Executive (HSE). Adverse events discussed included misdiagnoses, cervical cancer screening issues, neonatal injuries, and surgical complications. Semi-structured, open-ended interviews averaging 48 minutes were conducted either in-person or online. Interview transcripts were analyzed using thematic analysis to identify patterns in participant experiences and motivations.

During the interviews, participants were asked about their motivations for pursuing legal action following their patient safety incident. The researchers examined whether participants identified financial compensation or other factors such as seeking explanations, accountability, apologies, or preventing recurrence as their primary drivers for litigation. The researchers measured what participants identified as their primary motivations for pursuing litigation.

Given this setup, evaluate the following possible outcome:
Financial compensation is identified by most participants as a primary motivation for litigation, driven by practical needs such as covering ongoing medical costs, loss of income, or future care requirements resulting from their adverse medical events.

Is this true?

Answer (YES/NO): NO